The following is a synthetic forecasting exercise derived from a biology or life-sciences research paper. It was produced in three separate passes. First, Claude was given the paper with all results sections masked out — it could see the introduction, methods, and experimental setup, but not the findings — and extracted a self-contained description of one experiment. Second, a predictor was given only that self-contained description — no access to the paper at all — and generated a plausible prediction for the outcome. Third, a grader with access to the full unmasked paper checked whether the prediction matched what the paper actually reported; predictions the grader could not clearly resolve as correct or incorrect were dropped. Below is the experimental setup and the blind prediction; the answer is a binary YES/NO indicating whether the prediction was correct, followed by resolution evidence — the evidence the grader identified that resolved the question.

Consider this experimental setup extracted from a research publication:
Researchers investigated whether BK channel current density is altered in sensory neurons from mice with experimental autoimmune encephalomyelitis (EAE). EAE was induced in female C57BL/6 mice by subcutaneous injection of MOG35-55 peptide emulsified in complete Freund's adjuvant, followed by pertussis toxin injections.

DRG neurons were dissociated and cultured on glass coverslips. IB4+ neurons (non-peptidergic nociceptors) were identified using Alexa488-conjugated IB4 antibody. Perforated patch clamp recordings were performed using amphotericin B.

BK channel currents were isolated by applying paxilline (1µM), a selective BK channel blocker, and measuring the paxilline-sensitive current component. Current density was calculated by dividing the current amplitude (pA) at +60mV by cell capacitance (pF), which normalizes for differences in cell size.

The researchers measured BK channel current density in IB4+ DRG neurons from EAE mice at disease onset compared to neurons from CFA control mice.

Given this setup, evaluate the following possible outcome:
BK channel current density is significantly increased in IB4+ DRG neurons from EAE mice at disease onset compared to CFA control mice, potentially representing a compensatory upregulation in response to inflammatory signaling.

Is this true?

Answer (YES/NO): NO